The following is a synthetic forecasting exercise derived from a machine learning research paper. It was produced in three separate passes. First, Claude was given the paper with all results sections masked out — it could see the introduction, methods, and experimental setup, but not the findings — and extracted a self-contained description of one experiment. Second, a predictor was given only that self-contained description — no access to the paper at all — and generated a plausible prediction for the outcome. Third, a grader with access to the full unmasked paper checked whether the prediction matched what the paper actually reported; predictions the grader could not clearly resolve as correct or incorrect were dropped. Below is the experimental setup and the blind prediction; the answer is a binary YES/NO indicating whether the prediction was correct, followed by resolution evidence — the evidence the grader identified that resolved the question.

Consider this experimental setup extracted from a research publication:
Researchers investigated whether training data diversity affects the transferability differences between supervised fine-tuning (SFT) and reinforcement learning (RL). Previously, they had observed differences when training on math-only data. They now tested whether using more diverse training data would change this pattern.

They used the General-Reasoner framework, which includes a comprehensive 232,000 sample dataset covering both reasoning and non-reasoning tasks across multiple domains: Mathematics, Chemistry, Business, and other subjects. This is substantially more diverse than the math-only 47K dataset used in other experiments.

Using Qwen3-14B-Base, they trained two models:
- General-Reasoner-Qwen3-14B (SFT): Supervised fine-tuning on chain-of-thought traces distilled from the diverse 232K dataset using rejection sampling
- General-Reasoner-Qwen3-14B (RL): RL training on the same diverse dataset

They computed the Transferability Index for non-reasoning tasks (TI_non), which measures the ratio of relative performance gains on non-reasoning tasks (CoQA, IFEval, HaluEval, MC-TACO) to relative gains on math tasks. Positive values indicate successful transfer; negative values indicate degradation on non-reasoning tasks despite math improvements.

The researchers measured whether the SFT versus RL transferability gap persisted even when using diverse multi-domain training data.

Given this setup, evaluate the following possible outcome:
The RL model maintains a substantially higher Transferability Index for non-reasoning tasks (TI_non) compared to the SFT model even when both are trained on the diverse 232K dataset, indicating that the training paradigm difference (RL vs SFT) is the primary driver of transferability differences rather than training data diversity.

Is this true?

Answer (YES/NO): YES